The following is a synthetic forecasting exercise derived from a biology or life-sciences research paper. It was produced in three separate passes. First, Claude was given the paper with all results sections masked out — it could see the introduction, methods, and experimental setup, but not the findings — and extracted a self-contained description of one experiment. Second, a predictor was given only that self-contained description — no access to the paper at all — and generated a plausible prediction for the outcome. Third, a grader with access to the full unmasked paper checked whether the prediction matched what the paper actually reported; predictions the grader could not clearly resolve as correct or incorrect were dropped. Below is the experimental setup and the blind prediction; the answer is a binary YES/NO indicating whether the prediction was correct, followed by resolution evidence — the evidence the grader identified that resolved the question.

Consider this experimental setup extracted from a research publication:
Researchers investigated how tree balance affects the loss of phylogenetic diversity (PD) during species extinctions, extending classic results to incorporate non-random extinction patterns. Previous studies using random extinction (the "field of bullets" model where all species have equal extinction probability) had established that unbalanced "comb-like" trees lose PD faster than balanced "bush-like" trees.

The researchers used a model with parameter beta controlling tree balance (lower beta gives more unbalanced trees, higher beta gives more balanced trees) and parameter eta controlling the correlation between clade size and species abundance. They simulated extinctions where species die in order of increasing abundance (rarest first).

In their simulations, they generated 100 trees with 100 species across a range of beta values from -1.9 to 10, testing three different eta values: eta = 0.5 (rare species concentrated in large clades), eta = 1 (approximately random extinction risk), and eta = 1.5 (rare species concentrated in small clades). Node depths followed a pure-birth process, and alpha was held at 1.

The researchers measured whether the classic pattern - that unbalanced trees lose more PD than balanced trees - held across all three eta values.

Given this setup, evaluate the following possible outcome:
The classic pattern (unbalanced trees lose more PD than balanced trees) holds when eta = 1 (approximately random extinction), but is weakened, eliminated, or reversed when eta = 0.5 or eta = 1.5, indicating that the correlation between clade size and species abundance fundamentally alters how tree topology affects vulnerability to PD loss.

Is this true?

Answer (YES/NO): NO